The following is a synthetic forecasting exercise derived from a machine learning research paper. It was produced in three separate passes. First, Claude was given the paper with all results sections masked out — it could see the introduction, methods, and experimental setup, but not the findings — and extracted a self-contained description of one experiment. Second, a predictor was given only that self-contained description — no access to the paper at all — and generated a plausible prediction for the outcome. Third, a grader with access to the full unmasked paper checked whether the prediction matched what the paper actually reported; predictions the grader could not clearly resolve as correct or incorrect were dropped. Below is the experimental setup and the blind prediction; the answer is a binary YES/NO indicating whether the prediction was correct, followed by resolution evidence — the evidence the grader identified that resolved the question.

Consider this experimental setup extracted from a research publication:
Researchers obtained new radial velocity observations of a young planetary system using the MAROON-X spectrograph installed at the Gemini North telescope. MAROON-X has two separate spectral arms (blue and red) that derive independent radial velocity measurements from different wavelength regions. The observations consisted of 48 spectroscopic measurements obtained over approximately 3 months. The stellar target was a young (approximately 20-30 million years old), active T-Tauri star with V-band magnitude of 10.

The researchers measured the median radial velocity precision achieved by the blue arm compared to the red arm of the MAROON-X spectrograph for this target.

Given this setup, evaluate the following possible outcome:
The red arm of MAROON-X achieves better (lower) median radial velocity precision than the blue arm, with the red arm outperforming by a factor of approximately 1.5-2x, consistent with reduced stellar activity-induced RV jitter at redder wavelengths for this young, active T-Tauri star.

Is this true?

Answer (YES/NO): NO